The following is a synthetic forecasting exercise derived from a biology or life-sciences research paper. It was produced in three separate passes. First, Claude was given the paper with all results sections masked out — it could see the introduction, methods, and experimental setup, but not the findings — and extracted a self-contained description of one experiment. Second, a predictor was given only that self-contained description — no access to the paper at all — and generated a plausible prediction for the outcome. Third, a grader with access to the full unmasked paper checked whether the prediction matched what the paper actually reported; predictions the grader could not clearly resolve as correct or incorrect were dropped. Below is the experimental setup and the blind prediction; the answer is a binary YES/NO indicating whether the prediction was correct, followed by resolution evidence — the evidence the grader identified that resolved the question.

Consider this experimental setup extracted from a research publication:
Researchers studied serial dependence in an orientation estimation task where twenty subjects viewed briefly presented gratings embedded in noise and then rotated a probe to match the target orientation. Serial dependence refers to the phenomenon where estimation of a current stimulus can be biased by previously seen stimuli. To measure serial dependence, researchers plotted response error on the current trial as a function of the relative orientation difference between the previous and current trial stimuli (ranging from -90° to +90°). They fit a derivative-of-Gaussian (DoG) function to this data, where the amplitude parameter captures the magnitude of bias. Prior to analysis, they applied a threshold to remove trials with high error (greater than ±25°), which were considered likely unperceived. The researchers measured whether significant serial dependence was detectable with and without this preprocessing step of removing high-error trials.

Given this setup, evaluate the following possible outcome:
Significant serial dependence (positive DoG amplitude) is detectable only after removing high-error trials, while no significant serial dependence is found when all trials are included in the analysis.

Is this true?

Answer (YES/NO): YES